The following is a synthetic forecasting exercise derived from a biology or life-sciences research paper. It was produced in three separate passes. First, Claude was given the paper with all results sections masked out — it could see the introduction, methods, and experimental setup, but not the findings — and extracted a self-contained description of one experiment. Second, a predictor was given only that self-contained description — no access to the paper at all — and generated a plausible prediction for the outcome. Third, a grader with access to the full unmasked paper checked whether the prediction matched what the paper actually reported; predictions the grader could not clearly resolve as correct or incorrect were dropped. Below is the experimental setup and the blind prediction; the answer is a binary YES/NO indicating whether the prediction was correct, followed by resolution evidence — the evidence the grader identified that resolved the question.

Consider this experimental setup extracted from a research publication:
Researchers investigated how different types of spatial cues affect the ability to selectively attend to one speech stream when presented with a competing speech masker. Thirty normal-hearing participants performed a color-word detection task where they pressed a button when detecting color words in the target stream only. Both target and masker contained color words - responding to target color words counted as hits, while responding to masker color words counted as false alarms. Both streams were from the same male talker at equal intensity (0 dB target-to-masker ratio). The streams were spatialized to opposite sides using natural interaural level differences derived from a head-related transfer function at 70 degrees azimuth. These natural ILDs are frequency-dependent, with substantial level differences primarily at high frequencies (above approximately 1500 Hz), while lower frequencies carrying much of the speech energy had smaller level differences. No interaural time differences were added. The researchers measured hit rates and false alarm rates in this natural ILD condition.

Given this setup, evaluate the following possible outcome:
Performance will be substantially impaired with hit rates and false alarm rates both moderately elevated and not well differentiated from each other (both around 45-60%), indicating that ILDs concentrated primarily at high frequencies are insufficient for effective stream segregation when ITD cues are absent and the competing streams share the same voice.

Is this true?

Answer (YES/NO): NO